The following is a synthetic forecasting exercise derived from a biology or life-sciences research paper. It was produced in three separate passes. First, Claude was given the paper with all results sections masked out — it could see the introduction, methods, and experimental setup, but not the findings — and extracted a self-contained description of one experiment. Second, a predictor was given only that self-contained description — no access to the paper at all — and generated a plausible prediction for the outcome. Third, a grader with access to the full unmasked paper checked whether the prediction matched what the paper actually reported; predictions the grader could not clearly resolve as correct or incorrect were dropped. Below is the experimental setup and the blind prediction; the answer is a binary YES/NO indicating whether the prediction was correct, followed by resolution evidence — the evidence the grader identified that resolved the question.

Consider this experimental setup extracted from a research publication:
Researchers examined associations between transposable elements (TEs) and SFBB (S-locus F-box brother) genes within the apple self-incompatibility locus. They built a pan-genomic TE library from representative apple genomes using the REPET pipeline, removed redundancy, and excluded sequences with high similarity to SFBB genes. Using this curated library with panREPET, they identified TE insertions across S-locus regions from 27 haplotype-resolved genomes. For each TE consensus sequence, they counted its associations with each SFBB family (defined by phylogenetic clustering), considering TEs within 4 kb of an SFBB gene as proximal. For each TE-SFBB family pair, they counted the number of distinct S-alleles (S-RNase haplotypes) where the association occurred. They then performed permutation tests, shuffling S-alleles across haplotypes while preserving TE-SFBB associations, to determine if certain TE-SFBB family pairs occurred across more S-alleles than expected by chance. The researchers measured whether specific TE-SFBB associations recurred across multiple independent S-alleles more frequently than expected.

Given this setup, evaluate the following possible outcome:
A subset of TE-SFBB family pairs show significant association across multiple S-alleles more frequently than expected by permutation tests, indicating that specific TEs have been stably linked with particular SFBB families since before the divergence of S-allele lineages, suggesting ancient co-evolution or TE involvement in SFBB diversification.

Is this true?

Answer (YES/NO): NO